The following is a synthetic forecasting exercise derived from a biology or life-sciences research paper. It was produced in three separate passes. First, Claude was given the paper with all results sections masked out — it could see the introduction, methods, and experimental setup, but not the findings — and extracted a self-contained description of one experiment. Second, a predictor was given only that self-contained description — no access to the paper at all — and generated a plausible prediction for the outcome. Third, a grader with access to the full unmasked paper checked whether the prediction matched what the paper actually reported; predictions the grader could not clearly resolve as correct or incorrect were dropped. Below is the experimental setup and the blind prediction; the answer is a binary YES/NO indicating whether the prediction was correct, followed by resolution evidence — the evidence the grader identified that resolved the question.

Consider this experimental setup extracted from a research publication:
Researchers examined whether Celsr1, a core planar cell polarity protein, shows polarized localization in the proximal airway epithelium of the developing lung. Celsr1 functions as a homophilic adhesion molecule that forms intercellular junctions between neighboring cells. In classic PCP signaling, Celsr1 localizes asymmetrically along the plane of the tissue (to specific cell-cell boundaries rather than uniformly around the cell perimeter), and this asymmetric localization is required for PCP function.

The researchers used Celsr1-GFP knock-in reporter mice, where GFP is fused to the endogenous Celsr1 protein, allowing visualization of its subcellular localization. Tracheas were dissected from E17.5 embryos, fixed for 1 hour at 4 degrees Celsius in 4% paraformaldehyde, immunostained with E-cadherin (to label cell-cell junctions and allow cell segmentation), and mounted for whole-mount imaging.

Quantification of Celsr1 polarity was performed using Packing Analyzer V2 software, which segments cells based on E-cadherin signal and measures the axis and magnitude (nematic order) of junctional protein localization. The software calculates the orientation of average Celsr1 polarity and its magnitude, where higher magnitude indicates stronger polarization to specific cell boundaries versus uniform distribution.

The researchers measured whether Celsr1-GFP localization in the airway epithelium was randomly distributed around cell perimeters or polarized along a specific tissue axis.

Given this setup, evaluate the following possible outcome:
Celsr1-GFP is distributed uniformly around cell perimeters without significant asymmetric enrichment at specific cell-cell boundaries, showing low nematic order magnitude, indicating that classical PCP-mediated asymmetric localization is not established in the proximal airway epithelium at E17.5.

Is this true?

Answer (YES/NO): NO